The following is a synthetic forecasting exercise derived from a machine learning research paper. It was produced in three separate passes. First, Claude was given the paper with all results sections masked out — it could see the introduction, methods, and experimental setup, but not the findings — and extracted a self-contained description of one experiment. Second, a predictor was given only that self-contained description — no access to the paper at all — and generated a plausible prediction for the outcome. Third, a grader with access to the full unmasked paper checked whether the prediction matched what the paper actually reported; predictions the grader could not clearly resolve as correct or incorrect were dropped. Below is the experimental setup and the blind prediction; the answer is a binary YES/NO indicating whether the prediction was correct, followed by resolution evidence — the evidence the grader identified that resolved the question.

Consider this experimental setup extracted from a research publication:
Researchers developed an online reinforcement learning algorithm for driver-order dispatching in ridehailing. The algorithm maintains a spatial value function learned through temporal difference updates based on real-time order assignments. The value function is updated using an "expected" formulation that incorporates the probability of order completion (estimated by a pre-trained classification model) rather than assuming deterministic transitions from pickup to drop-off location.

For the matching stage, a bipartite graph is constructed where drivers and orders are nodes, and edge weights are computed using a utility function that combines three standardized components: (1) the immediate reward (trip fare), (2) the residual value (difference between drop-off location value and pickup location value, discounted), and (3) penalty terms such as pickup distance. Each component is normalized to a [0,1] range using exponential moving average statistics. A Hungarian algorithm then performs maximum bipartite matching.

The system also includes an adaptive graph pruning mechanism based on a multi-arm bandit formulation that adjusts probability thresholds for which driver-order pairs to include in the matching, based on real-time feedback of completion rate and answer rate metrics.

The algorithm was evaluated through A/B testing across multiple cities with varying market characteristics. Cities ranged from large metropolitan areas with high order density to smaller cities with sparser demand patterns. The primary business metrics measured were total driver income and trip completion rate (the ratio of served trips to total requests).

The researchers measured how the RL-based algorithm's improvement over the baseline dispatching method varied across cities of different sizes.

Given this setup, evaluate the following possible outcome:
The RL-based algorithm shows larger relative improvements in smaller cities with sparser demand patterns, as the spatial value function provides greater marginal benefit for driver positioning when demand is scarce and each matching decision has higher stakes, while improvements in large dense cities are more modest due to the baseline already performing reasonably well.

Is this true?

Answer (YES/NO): NO